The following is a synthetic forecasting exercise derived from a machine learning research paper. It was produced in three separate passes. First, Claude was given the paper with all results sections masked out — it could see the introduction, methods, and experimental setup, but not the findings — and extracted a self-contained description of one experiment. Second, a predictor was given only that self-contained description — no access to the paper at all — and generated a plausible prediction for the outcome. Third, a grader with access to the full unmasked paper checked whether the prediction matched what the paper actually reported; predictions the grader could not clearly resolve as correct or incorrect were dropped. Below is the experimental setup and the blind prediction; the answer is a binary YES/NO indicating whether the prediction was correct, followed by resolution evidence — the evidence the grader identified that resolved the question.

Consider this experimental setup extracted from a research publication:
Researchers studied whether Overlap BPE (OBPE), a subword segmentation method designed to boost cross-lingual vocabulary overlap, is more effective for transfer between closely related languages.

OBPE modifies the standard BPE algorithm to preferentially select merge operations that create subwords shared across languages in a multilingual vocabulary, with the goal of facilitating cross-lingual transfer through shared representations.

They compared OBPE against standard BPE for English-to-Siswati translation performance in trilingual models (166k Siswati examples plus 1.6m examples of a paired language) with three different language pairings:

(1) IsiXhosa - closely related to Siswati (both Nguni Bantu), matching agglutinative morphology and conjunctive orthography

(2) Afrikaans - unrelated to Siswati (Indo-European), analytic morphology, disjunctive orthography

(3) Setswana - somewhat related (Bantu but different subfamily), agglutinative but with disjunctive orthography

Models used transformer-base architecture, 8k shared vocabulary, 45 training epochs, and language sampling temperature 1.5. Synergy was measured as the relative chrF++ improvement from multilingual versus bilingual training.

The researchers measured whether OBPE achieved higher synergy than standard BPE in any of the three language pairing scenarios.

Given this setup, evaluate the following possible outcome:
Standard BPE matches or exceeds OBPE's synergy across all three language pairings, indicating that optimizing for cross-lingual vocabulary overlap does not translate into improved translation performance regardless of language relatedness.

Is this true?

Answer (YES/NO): YES